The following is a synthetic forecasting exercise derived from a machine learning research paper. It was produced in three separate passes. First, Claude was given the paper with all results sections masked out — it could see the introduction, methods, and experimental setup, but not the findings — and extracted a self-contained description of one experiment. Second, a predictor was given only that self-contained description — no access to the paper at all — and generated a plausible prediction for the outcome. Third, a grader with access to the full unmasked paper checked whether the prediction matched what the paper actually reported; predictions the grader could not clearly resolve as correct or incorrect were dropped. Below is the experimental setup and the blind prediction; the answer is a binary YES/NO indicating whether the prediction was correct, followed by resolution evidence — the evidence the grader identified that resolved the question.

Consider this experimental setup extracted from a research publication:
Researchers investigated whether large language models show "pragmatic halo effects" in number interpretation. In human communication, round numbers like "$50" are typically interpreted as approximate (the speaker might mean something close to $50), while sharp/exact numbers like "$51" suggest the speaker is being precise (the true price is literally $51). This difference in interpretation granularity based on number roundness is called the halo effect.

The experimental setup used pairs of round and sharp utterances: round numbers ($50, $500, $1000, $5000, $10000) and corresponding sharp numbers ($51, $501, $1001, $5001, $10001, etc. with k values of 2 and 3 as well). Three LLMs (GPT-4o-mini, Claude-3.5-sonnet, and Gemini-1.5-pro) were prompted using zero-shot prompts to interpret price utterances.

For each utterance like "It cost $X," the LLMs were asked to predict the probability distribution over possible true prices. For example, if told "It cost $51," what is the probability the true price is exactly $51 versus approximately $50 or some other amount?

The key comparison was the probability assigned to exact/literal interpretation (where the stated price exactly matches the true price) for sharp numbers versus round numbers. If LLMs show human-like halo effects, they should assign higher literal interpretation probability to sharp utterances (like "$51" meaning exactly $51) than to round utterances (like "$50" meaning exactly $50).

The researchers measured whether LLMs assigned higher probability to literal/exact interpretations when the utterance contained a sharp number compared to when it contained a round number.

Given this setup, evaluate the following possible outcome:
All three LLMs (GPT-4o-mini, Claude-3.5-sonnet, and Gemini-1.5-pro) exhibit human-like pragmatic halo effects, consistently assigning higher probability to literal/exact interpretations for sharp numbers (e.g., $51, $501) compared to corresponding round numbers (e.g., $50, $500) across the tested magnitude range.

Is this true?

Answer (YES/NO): NO